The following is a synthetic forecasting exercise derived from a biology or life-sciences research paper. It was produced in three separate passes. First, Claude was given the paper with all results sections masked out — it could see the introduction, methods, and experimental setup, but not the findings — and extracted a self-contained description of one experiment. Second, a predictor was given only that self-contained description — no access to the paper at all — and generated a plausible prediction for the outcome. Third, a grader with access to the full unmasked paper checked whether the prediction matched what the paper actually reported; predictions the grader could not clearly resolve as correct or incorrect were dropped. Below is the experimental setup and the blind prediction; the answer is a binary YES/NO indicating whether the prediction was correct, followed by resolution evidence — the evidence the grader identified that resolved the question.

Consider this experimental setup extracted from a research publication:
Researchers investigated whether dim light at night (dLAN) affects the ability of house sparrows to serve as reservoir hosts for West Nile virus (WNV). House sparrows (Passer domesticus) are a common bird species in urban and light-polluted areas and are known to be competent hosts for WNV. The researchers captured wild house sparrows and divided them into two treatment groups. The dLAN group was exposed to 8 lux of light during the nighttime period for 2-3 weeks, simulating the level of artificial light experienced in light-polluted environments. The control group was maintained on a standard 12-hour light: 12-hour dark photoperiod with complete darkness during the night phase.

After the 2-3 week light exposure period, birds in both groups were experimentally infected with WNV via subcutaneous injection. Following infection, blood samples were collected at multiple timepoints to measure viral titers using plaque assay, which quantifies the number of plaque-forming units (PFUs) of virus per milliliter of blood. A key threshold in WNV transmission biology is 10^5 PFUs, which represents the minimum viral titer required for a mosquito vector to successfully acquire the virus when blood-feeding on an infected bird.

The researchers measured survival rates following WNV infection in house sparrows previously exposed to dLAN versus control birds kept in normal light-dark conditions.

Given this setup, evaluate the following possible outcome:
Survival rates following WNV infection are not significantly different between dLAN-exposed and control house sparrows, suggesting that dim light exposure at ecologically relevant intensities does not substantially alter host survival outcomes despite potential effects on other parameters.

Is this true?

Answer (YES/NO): YES